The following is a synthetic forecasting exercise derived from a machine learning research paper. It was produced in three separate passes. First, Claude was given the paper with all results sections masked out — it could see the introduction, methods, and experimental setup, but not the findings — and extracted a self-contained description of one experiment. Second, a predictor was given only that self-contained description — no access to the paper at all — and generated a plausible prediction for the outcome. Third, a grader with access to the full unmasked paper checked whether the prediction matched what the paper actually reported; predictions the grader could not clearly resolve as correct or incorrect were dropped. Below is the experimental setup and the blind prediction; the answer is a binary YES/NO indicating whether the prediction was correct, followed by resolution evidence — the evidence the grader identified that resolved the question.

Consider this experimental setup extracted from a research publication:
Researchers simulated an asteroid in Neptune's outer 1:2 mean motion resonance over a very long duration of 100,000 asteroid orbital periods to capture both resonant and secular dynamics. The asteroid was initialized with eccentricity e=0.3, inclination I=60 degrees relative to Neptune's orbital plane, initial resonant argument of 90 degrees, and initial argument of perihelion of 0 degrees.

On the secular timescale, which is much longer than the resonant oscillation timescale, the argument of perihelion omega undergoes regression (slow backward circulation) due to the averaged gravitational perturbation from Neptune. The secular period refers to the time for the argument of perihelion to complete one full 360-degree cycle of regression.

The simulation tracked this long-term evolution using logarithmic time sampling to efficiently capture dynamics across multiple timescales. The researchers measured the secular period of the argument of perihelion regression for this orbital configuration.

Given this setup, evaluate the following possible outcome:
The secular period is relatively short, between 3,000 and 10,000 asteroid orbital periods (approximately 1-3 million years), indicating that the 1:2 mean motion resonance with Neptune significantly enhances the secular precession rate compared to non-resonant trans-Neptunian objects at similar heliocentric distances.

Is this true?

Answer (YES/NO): NO